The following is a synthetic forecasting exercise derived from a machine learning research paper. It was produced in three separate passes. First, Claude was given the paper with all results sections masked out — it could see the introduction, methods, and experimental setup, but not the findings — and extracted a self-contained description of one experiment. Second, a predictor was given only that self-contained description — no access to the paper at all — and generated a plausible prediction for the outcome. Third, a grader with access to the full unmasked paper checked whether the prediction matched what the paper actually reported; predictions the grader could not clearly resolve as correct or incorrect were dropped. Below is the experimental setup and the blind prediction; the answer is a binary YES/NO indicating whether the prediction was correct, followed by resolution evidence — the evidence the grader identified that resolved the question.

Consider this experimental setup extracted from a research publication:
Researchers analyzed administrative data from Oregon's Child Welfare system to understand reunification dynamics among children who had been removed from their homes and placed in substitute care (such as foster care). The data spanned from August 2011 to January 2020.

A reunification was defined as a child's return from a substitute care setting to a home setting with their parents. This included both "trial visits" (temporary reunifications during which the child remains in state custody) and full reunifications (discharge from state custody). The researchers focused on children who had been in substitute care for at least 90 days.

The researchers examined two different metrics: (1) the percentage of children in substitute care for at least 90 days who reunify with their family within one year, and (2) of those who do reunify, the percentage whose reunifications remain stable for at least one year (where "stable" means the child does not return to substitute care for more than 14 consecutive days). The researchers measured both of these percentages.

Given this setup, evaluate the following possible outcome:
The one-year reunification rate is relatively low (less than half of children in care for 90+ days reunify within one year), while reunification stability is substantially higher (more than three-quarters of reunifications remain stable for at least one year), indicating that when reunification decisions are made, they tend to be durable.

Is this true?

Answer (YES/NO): YES